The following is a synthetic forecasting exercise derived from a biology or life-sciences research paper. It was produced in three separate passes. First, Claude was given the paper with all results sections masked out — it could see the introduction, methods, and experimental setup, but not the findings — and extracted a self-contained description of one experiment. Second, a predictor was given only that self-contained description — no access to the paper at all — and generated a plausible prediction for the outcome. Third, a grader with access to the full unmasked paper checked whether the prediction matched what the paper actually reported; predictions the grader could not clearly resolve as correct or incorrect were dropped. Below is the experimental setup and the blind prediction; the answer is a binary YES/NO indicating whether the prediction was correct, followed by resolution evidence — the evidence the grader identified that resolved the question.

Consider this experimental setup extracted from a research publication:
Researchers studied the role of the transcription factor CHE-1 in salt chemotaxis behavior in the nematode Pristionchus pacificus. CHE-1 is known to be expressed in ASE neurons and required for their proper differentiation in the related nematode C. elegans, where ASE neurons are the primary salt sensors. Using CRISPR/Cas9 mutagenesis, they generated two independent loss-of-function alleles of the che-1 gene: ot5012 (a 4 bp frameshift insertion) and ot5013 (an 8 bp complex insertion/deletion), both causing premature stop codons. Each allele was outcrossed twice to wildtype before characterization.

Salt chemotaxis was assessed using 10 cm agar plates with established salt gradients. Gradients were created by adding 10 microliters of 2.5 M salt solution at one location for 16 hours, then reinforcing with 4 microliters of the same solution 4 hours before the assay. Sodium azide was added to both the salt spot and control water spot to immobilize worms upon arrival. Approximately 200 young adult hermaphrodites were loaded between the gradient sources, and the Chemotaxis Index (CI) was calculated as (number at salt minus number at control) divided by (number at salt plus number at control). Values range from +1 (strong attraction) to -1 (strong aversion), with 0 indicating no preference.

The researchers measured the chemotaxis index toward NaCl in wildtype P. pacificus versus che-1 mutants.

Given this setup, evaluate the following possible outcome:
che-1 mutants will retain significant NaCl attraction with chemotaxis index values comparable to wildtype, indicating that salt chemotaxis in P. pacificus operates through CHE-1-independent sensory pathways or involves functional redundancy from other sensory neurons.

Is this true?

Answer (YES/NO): YES